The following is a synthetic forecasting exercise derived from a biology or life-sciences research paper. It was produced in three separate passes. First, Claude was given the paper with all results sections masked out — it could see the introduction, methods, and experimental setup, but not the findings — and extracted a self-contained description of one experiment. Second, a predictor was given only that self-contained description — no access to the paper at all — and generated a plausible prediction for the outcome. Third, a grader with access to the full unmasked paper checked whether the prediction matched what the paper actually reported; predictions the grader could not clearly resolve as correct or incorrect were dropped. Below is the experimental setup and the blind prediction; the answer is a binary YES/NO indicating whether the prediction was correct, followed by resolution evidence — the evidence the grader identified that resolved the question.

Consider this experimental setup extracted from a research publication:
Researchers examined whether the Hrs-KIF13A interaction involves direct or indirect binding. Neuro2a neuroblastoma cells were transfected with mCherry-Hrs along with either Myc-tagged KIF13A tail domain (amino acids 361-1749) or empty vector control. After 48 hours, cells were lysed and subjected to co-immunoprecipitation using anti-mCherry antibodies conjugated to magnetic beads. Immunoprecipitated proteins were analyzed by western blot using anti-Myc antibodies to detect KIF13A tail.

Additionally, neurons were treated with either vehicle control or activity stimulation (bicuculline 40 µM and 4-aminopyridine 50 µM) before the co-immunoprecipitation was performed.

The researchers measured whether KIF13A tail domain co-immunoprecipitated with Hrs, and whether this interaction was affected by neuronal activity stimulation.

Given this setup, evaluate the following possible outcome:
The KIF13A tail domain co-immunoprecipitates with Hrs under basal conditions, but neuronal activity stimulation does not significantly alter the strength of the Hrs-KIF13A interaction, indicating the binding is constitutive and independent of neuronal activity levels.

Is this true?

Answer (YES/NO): NO